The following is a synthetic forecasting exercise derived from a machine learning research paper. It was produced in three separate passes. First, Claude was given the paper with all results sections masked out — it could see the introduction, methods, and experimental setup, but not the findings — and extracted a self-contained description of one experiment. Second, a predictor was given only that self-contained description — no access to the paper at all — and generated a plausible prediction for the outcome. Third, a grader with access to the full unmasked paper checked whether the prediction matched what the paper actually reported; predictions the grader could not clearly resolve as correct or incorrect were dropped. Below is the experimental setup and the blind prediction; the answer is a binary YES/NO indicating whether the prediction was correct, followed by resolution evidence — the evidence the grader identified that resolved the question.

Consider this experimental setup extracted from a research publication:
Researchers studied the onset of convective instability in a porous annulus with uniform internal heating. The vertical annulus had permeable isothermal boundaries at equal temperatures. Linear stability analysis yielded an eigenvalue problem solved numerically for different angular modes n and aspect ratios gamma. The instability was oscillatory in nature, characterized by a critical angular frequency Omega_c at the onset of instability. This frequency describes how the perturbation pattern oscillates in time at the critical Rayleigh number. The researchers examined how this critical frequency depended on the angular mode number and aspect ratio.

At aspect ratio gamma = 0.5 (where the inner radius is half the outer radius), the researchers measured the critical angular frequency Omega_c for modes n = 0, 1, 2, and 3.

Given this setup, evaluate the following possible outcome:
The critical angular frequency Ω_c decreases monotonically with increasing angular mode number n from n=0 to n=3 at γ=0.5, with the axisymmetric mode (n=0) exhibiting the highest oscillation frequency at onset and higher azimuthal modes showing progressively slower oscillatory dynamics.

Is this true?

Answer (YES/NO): NO